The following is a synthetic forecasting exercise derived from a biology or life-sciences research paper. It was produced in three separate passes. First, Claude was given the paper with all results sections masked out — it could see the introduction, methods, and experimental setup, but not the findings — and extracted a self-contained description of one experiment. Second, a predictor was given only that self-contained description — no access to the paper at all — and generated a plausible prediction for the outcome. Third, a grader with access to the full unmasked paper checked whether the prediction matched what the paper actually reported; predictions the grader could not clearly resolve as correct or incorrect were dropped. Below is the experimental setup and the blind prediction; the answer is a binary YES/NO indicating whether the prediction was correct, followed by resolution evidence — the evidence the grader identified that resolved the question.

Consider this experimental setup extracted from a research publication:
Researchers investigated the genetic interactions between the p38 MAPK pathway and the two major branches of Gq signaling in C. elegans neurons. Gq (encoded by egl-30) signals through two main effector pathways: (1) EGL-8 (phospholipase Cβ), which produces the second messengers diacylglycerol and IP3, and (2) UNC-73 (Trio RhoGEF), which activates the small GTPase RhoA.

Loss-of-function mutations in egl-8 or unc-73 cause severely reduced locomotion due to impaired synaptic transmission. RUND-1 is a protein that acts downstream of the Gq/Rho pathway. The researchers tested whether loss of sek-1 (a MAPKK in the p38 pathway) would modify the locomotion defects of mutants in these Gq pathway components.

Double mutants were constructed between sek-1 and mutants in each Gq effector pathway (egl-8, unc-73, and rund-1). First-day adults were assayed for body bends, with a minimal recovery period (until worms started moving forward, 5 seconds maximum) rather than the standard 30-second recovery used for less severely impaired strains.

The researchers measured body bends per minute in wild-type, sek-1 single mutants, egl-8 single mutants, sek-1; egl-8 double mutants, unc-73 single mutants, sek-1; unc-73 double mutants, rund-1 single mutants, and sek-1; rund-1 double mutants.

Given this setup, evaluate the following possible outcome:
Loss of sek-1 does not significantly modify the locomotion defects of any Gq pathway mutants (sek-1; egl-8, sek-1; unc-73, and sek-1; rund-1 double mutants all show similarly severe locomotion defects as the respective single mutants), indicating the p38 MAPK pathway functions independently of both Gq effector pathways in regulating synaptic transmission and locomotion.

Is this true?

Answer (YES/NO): NO